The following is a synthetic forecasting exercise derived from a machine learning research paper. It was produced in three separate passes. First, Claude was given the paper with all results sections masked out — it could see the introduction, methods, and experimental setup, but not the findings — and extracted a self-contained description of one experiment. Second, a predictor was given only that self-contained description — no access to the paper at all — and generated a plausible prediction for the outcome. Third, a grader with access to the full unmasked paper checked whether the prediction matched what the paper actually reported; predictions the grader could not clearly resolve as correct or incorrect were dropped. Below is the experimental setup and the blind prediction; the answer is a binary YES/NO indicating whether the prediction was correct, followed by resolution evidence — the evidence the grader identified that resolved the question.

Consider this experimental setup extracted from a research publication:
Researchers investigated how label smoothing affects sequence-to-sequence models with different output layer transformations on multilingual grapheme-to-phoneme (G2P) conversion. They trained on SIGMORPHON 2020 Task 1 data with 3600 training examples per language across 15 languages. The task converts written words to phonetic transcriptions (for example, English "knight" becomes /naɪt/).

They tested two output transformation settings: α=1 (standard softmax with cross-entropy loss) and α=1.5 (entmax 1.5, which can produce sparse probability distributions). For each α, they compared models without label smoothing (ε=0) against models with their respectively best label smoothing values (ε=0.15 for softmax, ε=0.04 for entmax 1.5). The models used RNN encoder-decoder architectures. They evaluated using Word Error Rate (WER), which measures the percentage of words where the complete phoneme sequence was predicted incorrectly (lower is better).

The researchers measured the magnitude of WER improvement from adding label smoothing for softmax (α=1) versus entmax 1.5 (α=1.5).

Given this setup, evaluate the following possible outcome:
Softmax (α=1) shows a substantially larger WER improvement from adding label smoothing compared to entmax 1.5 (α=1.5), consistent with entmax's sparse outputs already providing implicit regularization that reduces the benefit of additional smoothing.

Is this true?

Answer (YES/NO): YES